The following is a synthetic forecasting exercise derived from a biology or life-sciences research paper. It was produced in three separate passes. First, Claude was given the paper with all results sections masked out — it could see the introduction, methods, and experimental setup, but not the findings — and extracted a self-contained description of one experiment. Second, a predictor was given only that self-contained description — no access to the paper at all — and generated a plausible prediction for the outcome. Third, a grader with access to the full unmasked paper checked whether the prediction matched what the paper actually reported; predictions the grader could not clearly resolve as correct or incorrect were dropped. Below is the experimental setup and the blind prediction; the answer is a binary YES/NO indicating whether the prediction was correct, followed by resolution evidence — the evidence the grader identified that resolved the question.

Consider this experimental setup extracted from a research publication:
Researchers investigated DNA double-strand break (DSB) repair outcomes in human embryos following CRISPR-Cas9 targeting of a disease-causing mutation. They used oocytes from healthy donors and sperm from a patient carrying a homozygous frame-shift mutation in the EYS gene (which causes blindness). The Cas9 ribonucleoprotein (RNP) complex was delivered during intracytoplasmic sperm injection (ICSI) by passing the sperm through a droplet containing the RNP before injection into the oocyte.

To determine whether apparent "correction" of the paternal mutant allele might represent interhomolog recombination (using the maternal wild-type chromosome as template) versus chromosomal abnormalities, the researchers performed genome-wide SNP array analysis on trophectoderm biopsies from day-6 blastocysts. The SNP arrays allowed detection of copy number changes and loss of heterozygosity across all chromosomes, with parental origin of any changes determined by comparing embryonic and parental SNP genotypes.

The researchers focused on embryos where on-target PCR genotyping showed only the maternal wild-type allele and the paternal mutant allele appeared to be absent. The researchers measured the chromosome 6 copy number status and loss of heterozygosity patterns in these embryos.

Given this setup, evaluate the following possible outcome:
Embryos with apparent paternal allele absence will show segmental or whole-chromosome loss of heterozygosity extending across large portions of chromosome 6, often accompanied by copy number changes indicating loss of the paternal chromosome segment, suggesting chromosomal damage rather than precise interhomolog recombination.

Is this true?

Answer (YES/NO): YES